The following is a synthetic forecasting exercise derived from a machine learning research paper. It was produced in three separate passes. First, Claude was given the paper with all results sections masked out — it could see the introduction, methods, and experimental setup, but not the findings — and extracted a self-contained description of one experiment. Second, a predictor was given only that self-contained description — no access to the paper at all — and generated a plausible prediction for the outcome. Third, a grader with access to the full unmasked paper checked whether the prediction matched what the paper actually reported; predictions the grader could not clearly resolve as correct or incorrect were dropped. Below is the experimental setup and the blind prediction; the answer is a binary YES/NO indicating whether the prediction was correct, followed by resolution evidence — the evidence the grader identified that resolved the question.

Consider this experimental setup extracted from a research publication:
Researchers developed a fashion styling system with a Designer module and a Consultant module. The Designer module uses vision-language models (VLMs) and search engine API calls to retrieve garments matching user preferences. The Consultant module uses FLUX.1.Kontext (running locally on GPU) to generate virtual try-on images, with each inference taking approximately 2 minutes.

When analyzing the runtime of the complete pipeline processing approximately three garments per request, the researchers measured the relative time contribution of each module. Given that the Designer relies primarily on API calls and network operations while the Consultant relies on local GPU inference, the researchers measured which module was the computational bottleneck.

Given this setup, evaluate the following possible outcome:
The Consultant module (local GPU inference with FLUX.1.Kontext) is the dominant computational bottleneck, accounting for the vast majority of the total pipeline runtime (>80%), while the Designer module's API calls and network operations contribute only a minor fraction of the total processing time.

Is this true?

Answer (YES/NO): NO